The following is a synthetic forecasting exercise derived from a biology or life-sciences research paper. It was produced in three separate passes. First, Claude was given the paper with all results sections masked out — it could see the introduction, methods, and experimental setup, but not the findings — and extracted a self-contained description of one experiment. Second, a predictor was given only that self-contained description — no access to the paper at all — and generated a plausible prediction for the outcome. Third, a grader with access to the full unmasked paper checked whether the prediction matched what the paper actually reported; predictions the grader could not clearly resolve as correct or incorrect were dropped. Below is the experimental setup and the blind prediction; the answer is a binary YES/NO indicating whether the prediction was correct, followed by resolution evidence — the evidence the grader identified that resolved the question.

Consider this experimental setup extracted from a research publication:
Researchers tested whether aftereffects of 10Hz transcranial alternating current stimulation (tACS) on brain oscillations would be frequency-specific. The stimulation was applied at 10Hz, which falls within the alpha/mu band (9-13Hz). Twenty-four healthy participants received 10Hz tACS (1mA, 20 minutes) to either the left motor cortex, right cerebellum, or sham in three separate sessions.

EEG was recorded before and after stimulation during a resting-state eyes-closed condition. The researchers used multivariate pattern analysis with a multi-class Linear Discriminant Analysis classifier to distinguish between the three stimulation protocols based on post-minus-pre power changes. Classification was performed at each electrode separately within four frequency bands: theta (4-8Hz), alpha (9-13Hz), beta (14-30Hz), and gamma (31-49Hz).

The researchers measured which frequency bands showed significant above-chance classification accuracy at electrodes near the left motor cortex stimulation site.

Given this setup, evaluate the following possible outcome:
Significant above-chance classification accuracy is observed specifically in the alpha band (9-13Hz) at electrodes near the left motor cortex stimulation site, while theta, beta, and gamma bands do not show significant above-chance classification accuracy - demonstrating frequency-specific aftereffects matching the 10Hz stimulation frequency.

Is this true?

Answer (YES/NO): NO